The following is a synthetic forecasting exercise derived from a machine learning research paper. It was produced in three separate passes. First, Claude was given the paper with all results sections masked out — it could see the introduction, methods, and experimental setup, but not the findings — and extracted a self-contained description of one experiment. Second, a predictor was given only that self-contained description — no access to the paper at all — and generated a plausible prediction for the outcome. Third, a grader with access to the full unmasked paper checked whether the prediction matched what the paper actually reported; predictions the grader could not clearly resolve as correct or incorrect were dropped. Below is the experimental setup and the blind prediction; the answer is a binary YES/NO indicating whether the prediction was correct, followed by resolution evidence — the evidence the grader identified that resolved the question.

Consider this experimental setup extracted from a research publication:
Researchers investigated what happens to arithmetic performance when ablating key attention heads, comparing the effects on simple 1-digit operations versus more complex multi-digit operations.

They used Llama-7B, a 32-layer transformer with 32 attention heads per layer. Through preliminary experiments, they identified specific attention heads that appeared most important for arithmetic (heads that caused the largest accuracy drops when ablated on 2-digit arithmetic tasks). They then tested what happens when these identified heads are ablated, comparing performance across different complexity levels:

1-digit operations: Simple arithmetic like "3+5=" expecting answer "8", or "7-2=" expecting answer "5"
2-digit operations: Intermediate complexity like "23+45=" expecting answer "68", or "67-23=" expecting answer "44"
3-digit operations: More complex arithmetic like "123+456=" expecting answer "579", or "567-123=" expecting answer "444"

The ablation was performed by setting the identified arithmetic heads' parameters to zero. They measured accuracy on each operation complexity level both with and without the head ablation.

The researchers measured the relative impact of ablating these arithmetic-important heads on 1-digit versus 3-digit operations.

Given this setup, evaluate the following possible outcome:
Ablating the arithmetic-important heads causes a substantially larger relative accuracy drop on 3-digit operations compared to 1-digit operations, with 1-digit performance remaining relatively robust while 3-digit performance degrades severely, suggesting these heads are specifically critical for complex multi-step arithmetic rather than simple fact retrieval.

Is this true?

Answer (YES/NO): NO